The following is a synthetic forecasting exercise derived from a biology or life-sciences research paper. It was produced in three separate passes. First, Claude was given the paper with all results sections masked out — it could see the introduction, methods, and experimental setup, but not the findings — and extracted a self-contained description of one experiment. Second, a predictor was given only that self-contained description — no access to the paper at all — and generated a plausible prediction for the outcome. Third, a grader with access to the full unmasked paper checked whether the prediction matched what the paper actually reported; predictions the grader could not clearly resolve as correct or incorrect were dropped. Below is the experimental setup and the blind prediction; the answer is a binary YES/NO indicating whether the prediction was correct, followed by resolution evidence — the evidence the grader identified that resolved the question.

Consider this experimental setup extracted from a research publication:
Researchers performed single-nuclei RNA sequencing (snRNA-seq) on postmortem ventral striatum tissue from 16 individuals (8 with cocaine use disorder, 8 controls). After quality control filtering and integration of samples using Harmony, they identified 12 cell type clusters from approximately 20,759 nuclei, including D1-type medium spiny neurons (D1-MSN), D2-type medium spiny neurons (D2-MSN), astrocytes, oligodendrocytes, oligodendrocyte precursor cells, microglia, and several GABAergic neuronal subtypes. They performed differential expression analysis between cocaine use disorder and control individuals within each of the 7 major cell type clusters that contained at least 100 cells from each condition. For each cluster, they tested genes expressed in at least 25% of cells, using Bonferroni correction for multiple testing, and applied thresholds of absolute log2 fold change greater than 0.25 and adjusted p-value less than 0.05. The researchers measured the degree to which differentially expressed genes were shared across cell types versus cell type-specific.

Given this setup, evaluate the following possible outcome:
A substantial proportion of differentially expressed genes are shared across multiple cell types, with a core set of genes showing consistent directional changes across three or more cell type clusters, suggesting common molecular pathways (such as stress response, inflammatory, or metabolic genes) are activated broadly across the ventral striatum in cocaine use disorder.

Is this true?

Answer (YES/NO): NO